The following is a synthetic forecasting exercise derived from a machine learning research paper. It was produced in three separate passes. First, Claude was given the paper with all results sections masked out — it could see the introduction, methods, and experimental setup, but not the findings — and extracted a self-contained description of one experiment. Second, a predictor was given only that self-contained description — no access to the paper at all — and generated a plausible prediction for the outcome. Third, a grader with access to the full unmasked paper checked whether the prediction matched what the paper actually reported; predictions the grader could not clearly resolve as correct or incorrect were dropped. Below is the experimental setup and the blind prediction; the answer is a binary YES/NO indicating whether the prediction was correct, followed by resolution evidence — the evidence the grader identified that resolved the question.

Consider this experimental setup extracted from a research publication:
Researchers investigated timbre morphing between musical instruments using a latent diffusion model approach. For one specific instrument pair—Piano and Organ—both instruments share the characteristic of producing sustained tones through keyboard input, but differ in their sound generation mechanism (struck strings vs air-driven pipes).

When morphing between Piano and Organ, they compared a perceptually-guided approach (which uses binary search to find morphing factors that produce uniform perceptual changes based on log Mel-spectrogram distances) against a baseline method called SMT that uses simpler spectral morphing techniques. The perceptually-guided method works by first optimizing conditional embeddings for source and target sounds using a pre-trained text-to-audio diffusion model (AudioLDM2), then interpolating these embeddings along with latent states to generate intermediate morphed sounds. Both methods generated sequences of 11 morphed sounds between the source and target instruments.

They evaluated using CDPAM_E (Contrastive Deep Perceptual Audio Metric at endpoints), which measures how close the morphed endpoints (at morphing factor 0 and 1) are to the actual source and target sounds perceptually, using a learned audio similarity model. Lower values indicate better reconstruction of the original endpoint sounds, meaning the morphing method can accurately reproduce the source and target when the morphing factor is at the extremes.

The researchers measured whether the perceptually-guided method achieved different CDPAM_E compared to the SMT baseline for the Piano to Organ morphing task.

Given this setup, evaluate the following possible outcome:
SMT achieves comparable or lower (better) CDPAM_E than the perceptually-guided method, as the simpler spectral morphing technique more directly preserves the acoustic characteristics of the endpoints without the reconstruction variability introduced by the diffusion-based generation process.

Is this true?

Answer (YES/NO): YES